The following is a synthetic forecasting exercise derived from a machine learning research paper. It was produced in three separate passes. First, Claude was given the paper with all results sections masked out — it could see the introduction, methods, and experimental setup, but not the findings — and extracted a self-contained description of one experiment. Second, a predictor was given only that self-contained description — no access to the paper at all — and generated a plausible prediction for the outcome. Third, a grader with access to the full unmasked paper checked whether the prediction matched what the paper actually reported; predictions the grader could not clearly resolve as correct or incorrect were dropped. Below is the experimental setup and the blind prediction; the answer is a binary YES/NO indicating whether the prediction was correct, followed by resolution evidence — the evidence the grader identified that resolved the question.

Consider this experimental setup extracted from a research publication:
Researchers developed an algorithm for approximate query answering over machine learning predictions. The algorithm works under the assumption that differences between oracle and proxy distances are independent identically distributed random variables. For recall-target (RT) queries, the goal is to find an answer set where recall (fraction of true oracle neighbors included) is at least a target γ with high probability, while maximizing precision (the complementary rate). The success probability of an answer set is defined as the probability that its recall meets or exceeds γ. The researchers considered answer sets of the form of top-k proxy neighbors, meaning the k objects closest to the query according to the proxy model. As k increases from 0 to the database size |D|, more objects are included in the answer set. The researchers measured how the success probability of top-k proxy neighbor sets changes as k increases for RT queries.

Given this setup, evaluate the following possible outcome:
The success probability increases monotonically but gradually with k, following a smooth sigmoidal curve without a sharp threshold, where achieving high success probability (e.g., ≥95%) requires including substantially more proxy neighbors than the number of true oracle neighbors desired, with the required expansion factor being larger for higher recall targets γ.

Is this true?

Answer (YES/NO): NO